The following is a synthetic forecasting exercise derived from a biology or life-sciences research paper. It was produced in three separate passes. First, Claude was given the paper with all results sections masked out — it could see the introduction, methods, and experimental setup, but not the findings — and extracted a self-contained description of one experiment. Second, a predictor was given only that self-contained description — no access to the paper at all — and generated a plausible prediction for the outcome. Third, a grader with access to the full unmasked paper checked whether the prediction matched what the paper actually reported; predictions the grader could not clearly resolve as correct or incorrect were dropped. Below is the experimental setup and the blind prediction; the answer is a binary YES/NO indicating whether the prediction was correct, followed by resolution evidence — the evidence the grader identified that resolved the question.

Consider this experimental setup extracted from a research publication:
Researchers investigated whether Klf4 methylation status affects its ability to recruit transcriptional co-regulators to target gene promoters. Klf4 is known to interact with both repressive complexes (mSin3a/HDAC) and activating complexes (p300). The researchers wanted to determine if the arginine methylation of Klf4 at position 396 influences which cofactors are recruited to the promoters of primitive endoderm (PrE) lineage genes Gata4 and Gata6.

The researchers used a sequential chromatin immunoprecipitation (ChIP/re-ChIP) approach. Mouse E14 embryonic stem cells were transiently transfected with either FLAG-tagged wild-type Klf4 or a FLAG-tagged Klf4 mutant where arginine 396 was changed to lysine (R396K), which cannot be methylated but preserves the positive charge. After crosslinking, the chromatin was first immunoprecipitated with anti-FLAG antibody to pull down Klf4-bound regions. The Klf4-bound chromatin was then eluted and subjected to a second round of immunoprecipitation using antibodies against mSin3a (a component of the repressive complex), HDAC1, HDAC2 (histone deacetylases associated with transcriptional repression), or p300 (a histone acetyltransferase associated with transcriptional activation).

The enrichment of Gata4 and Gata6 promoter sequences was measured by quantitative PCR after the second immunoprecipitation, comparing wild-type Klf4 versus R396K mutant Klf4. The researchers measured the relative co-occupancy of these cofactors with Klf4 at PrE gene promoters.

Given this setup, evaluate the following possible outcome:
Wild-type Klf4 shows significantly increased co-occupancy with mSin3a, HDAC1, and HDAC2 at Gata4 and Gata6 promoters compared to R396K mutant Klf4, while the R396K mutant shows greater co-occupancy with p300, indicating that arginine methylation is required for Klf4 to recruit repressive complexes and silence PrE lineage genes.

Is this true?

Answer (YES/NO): NO